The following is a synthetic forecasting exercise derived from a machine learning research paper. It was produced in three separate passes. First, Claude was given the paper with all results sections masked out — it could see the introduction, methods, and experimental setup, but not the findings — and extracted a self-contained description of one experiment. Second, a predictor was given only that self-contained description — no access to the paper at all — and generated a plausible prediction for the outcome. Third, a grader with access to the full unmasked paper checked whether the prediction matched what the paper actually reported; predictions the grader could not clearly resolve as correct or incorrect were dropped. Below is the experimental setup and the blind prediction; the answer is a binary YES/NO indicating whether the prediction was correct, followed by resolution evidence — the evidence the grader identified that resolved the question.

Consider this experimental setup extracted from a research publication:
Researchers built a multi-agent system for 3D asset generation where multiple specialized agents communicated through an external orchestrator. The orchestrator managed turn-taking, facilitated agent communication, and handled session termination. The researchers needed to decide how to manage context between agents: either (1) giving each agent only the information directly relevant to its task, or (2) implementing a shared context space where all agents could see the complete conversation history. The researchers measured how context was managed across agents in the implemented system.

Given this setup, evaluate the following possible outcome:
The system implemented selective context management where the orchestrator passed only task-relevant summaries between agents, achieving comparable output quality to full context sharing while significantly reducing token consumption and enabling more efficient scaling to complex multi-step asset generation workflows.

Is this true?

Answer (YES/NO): NO